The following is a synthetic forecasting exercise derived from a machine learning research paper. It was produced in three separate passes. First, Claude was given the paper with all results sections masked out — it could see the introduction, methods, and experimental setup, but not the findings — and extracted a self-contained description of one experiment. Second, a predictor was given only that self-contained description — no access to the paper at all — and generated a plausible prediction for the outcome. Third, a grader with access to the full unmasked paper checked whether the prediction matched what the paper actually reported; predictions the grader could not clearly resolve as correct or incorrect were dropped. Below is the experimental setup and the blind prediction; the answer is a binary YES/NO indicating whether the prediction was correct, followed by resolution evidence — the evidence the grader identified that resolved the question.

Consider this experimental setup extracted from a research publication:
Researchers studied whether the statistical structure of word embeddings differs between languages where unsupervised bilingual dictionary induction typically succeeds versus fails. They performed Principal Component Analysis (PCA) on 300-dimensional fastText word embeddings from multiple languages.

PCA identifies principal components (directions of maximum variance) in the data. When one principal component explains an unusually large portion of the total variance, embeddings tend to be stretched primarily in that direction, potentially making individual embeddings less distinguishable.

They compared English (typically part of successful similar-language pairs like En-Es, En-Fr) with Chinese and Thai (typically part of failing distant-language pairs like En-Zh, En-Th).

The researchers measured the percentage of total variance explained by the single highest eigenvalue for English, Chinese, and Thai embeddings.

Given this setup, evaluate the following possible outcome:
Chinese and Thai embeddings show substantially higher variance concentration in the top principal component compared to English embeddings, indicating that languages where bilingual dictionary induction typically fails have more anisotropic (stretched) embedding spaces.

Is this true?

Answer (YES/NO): NO